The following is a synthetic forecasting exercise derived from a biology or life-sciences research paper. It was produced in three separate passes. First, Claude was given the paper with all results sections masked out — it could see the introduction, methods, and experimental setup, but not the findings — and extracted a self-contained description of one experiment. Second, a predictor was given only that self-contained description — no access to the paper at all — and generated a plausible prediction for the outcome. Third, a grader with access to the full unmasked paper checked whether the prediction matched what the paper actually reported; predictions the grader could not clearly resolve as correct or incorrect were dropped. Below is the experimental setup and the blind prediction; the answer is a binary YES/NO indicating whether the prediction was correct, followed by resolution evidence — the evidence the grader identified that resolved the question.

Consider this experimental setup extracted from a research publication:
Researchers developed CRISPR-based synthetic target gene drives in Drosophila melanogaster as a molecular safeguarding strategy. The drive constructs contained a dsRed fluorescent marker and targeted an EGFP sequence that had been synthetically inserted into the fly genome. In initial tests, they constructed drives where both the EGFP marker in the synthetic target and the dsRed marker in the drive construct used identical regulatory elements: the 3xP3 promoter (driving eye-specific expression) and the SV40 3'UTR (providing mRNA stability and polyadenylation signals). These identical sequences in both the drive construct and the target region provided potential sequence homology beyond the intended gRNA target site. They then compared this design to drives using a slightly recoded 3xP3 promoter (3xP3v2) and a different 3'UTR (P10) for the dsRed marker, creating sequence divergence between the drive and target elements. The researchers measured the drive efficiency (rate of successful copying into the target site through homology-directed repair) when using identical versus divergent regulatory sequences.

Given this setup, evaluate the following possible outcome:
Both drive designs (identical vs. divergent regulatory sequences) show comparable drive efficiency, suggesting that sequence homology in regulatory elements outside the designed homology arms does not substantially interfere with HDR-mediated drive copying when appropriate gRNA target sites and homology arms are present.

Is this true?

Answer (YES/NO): NO